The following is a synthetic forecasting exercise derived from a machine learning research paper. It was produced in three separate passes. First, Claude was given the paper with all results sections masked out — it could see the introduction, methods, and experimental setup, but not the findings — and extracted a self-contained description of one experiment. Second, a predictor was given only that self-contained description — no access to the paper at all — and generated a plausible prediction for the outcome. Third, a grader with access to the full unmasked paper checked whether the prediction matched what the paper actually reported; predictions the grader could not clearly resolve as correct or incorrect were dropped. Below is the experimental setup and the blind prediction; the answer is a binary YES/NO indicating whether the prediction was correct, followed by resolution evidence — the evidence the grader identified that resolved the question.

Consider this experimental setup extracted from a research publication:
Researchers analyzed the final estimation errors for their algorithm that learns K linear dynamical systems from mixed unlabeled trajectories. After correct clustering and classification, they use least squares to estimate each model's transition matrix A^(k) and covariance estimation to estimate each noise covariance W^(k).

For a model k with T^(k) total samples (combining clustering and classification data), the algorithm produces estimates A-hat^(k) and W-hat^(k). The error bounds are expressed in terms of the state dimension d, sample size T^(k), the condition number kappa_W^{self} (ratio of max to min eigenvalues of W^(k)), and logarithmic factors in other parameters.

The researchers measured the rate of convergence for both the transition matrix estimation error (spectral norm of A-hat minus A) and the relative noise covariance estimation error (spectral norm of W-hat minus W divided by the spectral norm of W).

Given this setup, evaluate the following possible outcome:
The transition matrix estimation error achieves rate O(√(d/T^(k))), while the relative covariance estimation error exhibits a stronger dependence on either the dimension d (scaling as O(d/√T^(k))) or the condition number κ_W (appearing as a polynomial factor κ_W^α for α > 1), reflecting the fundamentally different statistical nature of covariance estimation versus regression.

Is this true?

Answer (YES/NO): NO